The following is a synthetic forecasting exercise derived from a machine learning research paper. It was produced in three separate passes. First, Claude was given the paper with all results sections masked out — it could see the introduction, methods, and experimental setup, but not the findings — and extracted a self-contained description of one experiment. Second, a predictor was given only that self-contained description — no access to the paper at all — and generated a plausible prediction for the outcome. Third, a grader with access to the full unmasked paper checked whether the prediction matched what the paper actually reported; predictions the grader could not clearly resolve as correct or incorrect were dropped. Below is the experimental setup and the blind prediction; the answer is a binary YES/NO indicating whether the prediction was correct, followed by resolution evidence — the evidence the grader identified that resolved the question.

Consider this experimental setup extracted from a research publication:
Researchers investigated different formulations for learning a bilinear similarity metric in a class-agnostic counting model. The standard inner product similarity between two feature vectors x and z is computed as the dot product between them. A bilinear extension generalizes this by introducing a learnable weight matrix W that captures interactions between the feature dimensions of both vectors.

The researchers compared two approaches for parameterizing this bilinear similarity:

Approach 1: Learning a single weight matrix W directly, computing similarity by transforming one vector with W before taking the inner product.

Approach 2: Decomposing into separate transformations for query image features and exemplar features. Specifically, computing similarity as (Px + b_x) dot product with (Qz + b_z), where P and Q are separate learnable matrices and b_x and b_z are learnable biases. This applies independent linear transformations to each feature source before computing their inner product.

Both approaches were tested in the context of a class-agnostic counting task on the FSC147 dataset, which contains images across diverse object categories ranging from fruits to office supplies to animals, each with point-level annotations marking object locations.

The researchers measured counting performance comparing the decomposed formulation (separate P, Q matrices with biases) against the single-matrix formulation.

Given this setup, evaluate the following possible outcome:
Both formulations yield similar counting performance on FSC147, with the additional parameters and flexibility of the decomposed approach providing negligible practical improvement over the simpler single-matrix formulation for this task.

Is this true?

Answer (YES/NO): NO